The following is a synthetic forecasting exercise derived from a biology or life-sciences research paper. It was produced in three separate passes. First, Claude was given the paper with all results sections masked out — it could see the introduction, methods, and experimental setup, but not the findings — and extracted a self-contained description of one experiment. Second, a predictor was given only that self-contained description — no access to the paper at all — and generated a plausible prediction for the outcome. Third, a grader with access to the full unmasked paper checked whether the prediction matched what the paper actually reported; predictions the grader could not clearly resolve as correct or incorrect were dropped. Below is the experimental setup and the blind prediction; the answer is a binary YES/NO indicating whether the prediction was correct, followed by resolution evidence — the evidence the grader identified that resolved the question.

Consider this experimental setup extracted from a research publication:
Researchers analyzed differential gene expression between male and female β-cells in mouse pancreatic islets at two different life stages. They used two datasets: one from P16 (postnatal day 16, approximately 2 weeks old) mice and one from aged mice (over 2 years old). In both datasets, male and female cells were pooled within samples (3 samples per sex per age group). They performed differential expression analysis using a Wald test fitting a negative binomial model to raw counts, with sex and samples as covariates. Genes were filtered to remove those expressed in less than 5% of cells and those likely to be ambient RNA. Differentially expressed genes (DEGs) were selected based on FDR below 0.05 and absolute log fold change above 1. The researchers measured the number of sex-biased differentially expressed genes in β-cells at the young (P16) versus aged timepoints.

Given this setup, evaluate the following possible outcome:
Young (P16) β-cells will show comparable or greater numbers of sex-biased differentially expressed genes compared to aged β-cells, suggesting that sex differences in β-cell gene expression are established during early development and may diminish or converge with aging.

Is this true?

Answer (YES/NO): NO